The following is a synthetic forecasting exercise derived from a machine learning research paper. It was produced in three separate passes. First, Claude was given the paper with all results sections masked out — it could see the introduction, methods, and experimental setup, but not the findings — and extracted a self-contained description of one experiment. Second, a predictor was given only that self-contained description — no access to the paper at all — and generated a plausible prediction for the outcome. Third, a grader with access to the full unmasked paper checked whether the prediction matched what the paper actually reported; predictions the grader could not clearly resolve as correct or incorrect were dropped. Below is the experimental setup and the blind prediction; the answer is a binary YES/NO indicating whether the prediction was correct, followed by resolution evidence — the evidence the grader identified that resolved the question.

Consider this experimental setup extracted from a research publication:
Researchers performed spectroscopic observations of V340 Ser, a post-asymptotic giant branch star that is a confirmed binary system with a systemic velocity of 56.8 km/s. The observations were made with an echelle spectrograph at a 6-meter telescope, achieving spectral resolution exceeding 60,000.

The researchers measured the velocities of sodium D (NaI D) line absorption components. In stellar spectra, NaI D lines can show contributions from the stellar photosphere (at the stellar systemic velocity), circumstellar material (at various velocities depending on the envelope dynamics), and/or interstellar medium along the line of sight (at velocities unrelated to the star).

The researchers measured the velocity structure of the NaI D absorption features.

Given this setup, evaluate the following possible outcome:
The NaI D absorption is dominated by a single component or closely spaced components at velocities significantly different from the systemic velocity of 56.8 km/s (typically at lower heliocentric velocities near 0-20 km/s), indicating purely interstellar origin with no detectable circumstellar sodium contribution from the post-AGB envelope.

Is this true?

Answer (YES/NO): NO